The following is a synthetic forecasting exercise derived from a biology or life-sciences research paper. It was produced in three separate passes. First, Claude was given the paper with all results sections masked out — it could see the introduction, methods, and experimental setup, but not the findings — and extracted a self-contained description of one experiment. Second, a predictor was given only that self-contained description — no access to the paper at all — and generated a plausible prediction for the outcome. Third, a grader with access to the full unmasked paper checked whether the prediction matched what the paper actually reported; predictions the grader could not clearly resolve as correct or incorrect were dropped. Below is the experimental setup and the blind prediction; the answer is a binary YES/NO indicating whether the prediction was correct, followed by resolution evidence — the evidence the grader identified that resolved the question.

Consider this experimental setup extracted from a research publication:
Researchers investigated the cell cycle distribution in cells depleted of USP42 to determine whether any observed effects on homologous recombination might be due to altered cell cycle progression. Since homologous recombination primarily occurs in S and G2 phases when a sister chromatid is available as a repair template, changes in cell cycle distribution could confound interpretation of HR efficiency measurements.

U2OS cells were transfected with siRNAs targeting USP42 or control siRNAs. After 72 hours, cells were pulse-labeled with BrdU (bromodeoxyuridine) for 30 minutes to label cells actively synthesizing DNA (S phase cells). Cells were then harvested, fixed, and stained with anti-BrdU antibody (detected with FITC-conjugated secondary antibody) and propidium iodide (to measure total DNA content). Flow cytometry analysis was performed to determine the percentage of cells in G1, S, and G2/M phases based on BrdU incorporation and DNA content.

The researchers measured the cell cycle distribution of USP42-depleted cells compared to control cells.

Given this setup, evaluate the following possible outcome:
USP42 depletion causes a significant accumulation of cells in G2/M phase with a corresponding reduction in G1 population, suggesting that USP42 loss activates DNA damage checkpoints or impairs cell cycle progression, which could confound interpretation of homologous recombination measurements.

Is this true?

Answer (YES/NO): NO